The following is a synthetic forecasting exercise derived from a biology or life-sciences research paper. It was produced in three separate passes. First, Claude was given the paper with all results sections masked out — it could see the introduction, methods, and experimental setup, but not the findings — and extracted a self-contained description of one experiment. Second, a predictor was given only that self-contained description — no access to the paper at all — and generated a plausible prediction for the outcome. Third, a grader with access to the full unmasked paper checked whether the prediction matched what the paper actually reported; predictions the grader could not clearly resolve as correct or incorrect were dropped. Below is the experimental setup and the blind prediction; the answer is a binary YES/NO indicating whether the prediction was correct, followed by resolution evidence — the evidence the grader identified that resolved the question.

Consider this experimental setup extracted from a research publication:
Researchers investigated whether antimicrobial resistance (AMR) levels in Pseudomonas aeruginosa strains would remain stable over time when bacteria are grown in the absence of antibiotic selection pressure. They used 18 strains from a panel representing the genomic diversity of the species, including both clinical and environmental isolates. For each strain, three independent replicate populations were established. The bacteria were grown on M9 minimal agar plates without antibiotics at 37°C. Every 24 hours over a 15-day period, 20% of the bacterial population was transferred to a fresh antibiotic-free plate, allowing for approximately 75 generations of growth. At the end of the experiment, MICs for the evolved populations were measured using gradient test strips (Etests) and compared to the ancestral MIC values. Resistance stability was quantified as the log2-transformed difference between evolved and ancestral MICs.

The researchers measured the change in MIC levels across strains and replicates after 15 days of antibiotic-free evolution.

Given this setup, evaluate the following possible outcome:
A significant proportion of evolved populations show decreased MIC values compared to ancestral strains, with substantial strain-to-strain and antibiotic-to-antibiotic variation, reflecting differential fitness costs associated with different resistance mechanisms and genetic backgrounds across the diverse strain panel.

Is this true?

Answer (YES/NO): NO